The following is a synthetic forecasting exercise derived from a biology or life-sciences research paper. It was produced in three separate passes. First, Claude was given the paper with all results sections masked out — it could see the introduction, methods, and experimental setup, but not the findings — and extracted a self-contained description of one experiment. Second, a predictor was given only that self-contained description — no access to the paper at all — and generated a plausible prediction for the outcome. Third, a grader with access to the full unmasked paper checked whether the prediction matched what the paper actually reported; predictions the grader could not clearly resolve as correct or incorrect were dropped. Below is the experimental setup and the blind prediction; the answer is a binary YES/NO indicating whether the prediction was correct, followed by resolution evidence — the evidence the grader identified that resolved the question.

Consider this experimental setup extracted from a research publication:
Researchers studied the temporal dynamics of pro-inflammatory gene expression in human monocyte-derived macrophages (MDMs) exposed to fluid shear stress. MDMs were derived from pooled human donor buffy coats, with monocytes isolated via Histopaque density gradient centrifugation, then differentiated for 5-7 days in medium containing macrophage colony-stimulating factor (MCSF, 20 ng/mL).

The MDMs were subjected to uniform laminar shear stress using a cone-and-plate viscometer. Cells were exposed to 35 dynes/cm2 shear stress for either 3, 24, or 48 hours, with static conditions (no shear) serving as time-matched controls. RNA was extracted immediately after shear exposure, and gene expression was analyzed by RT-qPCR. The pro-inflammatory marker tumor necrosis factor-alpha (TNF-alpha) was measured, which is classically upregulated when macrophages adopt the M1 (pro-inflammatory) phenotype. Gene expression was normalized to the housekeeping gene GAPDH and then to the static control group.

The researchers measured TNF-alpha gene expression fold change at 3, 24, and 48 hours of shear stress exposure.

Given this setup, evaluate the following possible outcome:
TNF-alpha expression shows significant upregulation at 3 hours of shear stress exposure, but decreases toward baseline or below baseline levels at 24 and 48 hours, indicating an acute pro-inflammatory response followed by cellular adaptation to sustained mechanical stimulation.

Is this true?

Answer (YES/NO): NO